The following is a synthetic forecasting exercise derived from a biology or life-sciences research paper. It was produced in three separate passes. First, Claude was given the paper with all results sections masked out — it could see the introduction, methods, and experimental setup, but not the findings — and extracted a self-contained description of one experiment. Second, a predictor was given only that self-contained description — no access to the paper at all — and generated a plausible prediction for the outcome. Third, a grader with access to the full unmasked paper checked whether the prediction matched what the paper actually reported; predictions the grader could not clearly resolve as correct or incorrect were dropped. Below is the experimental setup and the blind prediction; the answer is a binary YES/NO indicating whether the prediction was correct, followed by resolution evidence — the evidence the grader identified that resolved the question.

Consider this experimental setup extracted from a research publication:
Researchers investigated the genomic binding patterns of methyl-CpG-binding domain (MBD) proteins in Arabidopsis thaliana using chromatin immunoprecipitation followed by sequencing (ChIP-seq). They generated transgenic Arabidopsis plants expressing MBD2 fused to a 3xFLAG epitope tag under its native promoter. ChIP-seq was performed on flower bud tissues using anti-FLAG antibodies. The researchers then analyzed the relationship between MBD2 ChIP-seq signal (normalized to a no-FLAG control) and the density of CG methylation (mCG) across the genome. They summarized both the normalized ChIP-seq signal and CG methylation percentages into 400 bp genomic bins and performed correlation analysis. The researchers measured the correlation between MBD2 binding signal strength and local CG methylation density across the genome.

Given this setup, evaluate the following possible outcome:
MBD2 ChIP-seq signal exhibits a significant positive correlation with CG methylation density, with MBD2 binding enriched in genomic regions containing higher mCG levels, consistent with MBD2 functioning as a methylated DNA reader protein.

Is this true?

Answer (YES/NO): YES